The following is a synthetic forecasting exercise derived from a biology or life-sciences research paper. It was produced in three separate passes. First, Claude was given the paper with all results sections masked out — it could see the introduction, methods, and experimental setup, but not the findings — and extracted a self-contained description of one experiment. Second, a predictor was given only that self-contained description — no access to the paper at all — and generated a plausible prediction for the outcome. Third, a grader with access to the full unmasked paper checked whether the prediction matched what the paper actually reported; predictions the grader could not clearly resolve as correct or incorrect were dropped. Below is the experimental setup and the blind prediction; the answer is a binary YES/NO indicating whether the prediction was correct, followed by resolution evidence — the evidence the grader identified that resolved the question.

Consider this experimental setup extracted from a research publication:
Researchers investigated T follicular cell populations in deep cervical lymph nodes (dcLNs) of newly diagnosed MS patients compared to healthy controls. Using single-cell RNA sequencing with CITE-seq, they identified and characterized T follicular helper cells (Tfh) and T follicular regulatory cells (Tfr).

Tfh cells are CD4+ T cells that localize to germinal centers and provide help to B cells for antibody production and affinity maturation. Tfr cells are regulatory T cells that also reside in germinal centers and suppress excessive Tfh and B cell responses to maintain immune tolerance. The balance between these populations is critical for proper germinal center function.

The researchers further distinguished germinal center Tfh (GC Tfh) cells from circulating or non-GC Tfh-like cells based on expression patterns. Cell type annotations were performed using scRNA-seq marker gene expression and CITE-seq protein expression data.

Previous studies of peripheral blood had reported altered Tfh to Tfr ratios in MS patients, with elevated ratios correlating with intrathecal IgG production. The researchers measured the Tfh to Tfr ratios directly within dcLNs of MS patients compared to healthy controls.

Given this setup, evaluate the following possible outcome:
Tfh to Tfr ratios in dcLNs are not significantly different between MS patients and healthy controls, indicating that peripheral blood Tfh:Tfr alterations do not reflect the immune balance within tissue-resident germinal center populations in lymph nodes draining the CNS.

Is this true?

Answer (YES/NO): YES